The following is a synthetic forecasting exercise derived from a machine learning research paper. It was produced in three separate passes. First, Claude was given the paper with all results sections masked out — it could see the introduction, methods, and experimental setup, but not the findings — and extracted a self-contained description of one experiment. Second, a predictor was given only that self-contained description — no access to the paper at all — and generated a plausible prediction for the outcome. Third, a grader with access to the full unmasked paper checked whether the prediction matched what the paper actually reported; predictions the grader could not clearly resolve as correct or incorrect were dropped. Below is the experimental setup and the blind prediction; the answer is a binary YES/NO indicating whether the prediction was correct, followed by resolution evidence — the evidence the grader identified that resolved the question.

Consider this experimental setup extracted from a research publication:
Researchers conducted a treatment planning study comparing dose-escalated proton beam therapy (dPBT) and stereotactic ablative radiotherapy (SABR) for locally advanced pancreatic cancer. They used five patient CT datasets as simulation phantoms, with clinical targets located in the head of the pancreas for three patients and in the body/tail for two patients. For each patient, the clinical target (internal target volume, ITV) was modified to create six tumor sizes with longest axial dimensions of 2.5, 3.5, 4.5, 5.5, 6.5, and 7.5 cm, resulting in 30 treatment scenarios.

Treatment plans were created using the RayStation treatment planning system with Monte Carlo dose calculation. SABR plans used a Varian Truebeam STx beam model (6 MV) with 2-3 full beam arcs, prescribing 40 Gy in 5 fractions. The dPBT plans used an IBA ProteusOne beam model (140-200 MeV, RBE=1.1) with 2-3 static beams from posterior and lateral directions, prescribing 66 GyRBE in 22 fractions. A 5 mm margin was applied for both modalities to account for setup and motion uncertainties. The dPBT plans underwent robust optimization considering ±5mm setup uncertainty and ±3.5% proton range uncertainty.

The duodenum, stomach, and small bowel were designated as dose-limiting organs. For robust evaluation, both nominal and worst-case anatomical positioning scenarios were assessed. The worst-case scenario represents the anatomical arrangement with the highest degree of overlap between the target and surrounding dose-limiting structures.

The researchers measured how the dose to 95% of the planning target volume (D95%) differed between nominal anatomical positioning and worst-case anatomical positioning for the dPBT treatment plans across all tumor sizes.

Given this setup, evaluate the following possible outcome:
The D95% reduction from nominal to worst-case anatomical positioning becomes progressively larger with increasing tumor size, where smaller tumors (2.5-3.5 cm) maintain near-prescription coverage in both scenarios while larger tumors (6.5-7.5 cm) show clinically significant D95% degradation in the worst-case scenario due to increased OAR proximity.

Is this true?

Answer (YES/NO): NO